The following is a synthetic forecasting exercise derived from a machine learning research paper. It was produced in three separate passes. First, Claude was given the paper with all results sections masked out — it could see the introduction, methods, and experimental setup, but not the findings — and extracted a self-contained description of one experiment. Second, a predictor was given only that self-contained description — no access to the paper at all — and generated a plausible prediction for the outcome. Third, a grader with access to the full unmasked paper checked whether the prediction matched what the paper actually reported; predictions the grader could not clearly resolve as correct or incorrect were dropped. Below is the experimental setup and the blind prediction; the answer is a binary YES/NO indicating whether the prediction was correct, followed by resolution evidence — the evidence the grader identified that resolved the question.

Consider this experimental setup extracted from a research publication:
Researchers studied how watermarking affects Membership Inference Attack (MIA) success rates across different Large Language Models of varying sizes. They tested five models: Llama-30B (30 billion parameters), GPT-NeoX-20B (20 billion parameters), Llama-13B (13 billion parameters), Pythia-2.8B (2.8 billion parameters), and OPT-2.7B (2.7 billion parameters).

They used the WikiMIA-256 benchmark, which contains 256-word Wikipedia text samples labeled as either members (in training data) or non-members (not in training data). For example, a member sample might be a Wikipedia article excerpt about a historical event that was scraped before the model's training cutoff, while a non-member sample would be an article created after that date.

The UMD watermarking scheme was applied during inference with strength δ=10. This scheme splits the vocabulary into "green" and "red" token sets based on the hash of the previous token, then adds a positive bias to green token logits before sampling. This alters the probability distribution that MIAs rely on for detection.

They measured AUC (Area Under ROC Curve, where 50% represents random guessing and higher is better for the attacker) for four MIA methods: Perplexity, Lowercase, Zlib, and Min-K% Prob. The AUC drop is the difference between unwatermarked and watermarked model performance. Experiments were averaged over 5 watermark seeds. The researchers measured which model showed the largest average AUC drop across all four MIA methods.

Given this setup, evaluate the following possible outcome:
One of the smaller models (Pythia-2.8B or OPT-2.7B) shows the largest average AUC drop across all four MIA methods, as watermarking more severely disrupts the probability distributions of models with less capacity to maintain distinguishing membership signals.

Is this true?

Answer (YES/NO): NO